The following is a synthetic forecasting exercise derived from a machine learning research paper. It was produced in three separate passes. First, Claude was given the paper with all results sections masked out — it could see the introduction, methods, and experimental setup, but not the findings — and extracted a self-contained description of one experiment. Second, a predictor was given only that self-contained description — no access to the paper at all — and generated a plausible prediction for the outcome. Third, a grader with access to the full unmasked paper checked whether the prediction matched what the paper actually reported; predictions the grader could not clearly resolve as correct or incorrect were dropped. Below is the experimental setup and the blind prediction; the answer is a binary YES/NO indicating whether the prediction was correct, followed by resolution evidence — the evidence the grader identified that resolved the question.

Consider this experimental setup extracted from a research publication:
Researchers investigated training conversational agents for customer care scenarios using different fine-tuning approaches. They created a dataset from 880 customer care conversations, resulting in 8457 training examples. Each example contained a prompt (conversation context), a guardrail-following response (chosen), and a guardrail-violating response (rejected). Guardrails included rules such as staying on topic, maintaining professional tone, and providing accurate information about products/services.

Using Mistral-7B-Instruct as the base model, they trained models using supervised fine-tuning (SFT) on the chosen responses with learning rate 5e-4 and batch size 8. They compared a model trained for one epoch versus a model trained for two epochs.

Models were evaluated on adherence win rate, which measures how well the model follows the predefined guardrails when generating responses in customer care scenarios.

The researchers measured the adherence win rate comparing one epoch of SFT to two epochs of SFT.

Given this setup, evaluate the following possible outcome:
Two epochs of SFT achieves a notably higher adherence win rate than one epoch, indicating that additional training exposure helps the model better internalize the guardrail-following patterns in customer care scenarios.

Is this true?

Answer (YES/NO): NO